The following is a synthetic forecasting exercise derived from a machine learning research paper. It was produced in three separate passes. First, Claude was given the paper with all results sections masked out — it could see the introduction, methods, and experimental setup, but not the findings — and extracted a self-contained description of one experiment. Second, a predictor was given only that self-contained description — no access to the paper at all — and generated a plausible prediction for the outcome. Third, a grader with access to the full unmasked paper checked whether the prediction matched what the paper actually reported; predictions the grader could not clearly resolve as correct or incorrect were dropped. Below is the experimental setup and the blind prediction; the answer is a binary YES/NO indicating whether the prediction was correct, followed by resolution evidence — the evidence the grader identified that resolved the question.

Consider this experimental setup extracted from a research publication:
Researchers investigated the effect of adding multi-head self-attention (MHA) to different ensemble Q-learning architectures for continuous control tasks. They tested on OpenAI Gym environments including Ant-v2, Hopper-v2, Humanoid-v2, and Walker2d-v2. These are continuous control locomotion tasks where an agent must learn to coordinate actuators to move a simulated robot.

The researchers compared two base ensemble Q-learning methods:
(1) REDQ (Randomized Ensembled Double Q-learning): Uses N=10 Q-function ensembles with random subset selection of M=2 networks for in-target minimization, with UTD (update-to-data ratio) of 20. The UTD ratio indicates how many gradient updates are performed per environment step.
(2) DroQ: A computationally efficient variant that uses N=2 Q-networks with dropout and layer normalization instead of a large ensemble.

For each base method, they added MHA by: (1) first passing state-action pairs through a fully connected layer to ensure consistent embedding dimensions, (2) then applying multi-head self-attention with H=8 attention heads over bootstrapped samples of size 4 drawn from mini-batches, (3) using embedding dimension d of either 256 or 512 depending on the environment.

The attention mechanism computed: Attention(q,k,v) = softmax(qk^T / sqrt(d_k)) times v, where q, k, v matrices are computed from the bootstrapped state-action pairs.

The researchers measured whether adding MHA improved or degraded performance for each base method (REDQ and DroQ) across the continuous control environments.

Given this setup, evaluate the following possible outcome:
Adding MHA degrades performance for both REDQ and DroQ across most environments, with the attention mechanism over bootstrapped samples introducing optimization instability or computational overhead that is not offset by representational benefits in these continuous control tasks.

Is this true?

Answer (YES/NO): NO